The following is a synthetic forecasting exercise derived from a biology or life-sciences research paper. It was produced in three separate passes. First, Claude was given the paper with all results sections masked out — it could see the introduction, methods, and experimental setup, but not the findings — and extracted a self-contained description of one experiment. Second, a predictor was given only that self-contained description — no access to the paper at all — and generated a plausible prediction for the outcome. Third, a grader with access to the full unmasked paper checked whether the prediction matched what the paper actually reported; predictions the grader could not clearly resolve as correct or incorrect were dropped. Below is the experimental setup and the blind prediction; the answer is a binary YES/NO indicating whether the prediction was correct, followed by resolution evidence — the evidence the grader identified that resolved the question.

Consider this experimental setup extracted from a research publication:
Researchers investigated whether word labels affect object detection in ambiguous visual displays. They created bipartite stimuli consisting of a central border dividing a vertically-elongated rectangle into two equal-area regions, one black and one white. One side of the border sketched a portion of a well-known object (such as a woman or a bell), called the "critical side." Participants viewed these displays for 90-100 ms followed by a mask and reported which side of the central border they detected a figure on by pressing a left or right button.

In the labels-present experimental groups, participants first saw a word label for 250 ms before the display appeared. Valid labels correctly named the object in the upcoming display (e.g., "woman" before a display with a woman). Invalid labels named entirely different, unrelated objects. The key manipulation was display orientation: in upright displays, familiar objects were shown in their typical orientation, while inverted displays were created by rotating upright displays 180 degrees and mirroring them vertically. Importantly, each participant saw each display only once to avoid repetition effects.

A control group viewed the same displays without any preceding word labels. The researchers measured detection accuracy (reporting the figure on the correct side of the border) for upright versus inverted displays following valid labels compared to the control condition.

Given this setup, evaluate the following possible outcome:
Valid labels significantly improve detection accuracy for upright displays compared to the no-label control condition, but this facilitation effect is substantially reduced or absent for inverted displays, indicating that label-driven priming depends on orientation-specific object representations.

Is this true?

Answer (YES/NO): NO